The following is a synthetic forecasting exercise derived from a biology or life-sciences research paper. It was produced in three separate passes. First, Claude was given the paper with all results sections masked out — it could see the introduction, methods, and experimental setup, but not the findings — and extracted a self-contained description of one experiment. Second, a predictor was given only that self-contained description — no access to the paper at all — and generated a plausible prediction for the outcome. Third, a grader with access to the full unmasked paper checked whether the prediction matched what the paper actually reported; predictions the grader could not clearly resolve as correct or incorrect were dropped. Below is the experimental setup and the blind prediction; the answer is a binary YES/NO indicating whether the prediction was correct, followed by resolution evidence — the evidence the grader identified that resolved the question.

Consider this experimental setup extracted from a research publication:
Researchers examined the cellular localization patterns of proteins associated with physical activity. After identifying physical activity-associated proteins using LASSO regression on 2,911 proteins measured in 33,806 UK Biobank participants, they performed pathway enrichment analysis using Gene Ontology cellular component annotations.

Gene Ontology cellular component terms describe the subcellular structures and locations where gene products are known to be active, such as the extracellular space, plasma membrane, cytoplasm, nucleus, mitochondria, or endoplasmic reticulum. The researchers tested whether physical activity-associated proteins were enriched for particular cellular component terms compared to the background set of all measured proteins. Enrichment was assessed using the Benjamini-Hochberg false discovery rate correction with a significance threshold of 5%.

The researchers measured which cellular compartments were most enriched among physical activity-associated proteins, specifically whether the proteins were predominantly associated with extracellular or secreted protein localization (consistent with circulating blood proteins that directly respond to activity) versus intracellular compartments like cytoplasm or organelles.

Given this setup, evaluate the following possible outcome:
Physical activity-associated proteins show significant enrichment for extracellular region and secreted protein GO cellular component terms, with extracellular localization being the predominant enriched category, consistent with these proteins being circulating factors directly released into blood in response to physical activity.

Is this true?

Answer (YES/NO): NO